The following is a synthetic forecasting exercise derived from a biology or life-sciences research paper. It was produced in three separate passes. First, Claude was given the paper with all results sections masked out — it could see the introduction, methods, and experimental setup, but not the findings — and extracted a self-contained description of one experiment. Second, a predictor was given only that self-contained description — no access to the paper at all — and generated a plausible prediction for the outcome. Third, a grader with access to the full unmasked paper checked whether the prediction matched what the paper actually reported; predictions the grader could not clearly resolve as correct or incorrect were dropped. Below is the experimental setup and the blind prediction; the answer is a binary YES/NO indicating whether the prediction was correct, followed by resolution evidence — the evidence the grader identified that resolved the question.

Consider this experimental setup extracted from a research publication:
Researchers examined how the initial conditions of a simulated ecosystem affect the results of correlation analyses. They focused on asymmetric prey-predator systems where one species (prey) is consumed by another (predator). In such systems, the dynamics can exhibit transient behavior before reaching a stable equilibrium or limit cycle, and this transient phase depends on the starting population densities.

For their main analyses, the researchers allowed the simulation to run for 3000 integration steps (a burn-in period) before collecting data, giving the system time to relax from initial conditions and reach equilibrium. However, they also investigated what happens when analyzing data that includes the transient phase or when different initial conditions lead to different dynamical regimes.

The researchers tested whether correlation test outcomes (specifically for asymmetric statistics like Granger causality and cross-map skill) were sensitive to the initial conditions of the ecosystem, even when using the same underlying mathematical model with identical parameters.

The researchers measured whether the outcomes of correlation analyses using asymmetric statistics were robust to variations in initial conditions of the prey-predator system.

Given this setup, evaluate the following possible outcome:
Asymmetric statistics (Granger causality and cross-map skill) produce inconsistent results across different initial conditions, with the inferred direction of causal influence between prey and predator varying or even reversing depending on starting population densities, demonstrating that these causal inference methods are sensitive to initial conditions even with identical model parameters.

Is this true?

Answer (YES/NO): NO